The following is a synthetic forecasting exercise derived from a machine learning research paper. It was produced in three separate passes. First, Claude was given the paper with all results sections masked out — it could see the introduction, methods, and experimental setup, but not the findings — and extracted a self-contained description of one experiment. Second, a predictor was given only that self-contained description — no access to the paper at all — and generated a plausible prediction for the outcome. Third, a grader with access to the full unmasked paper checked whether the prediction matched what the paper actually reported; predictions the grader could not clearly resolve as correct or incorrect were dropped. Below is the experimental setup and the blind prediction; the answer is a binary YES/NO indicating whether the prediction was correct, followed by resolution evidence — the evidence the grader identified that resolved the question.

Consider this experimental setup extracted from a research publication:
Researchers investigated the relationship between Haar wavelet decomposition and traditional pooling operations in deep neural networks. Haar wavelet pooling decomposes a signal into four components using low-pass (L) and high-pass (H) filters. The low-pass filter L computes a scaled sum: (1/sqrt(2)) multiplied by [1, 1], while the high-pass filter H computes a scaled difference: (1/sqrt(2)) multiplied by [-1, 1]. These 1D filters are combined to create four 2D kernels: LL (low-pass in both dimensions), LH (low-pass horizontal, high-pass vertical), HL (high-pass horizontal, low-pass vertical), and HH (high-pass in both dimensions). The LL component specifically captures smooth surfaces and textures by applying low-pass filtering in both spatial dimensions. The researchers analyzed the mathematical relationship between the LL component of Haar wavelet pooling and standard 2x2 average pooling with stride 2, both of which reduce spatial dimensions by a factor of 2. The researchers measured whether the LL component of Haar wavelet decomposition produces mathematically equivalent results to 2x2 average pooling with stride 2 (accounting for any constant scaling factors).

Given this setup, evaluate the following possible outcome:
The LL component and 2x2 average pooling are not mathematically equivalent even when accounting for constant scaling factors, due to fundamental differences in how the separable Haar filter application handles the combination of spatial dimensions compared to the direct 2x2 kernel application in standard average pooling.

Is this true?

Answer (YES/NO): NO